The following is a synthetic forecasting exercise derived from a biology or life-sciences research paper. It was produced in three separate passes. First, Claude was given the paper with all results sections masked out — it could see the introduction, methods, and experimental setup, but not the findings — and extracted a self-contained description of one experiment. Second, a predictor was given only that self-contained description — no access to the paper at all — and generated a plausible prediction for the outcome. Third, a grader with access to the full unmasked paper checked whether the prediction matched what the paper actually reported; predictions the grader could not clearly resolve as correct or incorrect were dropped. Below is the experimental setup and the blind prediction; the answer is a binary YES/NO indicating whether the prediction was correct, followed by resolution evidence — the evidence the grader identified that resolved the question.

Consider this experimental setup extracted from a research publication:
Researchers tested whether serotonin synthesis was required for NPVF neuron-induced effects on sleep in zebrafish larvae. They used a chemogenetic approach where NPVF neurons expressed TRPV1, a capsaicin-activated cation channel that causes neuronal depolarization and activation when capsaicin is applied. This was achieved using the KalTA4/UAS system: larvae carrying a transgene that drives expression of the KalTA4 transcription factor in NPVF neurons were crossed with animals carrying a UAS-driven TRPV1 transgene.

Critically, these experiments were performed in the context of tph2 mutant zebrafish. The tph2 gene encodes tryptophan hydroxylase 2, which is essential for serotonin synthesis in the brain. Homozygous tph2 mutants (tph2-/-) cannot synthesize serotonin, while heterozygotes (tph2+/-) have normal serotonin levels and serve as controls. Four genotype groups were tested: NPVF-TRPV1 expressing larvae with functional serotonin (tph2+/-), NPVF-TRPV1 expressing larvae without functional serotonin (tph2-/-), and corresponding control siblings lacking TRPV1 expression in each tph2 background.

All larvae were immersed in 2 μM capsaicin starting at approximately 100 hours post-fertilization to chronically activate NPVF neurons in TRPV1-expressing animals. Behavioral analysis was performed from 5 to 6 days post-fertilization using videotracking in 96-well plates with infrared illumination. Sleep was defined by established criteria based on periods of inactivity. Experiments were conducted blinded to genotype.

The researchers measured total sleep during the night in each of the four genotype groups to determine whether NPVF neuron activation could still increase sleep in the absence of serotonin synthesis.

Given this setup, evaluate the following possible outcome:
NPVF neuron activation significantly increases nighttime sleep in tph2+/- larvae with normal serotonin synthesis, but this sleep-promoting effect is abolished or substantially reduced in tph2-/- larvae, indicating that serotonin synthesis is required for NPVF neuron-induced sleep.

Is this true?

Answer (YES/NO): YES